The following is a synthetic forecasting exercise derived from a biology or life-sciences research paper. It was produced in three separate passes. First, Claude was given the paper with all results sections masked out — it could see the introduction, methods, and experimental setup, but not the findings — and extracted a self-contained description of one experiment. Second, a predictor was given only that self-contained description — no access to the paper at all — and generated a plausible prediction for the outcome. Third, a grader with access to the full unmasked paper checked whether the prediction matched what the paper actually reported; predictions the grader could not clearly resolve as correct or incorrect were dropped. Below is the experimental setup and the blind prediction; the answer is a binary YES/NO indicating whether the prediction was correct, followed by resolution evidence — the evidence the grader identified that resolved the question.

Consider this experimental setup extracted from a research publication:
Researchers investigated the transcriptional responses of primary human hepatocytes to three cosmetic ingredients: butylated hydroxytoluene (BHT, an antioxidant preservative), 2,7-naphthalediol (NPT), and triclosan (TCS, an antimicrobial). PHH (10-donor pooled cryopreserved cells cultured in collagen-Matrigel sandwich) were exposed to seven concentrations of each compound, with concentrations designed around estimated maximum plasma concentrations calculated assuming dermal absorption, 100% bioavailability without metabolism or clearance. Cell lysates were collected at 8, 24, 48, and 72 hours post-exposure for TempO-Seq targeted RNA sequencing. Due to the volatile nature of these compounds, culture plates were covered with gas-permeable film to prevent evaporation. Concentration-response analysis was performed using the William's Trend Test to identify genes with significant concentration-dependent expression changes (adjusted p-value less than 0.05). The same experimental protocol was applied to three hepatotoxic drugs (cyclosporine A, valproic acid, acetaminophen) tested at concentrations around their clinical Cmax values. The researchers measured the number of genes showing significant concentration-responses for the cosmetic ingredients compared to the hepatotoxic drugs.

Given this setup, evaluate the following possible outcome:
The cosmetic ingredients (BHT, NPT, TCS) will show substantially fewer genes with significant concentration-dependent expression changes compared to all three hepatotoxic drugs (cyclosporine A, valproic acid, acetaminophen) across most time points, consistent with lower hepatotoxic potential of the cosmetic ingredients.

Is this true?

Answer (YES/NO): YES